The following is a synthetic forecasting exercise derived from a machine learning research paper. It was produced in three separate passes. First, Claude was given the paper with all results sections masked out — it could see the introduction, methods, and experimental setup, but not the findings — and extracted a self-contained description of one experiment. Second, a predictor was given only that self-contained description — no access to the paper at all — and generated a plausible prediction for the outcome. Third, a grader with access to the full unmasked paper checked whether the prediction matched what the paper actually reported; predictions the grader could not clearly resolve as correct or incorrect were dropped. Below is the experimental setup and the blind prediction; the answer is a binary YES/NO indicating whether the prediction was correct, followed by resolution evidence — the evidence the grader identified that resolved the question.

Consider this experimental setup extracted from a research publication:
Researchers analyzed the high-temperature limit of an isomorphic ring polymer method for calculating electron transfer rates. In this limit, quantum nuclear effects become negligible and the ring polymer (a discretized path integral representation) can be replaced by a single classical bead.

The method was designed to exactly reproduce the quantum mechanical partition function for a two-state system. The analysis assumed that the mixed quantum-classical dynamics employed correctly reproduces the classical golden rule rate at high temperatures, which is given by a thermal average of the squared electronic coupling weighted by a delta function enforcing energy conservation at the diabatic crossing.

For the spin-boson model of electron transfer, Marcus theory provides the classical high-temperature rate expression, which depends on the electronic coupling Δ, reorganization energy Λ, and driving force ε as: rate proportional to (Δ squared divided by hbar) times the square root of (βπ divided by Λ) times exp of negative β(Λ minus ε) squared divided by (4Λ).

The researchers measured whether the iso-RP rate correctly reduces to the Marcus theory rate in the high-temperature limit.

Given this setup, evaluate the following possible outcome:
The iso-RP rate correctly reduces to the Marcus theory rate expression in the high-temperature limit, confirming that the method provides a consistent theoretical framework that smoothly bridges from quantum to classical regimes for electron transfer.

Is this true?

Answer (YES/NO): NO